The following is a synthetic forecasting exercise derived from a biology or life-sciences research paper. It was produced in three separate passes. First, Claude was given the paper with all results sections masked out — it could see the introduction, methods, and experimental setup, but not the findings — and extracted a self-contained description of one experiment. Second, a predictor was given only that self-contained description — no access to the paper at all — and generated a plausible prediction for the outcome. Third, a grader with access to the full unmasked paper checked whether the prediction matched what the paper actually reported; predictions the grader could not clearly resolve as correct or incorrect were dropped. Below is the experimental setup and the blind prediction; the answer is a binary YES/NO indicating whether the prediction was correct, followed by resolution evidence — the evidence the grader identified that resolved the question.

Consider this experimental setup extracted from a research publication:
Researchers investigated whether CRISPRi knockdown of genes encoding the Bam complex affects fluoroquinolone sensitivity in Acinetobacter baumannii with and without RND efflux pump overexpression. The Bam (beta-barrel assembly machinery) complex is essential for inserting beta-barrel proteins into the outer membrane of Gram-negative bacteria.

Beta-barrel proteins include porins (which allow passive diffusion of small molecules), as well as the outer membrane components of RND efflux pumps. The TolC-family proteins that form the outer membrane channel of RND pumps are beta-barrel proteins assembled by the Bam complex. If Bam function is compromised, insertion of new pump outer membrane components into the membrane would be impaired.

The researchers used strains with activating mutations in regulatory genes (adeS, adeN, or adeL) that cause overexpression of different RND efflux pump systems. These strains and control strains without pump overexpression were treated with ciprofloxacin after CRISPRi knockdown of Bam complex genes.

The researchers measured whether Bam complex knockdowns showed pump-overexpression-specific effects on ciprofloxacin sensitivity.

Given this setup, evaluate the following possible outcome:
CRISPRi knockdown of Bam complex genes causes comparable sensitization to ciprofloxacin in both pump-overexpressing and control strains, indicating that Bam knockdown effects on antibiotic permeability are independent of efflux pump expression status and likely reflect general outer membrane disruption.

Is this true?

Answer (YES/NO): NO